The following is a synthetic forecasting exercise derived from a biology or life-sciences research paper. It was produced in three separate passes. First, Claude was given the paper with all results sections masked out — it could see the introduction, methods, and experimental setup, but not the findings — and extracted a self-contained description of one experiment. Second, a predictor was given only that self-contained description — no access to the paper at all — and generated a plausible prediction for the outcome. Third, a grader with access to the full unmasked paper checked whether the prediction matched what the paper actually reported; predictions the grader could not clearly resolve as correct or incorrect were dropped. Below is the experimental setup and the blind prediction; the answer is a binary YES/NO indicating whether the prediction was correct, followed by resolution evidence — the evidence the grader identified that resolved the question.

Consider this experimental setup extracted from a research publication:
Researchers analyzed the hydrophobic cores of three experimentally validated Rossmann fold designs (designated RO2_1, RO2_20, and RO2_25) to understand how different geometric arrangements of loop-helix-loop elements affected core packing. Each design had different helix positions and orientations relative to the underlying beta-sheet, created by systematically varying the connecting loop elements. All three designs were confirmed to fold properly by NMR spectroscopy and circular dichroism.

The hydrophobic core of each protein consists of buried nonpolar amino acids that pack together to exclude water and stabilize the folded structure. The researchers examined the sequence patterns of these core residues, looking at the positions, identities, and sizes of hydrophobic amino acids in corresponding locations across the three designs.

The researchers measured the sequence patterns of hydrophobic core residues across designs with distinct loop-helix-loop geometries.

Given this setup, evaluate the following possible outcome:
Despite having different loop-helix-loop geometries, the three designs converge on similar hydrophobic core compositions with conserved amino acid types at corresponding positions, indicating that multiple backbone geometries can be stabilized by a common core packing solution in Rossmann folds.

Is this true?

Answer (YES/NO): NO